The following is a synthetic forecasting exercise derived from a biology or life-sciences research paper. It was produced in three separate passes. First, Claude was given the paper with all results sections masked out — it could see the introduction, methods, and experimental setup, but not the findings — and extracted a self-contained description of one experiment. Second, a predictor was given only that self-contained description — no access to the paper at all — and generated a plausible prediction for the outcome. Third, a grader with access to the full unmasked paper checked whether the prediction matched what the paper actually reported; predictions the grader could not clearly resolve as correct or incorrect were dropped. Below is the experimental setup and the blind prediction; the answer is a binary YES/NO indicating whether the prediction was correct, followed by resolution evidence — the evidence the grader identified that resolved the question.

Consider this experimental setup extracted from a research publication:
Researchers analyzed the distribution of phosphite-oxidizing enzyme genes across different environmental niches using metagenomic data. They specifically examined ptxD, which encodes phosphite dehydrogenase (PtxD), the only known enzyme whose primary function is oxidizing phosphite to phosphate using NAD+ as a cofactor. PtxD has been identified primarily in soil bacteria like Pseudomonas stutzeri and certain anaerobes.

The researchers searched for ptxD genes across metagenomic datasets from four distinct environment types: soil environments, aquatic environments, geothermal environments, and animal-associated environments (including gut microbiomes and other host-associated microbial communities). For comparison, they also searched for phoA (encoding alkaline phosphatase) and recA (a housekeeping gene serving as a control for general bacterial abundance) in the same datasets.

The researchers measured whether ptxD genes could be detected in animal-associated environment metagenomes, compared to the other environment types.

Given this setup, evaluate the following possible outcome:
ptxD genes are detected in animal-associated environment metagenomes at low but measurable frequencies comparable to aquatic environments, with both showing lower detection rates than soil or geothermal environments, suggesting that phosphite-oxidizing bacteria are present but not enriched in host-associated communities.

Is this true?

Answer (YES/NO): NO